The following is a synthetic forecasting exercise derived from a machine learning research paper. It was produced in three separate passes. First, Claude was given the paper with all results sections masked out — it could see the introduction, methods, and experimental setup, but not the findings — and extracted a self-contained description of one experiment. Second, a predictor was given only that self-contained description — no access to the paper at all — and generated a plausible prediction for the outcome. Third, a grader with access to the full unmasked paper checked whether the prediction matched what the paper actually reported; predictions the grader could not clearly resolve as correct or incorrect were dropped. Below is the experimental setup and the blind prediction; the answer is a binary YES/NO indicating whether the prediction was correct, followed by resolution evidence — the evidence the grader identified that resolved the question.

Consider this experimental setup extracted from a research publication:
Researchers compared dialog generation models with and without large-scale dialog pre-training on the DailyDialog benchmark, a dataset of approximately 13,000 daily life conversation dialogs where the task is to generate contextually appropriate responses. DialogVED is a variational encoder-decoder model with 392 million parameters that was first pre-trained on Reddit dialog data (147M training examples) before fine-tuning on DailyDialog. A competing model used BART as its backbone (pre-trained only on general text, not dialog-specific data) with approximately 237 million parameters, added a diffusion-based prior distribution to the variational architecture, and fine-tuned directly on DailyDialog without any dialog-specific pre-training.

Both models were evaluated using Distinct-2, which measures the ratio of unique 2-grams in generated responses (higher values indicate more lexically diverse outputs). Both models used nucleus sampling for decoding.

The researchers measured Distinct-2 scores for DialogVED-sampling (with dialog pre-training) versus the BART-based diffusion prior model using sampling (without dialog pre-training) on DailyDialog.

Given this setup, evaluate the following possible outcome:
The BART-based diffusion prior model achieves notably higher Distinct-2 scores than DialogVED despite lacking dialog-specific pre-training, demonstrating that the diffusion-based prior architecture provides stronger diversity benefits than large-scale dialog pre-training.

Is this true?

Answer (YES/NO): NO